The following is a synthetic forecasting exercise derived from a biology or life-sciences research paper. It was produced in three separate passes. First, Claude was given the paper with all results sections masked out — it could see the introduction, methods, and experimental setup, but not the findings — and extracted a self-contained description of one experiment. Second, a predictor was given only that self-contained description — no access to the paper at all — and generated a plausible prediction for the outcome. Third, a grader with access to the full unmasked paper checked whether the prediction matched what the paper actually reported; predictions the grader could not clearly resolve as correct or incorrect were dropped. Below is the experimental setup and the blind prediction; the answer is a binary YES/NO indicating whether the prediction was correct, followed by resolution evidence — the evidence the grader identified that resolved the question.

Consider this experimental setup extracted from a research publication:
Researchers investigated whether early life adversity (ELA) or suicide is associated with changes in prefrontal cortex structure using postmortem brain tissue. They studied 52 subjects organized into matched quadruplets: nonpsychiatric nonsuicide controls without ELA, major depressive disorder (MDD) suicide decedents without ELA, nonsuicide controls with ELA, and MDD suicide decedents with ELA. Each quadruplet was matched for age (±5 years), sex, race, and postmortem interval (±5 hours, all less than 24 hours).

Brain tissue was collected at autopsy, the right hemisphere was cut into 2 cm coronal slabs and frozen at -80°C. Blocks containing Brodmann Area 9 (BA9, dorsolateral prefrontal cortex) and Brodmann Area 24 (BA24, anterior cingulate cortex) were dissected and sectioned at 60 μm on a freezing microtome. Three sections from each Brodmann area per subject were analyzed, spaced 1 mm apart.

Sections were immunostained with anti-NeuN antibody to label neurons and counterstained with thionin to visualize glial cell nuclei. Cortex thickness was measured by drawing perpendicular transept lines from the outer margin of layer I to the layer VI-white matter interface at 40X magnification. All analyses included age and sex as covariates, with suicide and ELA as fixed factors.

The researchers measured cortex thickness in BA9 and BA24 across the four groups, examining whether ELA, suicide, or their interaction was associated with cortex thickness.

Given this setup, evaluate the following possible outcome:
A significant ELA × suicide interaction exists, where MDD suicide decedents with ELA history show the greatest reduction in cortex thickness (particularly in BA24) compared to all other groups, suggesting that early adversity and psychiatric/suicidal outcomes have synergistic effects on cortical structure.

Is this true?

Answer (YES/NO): NO